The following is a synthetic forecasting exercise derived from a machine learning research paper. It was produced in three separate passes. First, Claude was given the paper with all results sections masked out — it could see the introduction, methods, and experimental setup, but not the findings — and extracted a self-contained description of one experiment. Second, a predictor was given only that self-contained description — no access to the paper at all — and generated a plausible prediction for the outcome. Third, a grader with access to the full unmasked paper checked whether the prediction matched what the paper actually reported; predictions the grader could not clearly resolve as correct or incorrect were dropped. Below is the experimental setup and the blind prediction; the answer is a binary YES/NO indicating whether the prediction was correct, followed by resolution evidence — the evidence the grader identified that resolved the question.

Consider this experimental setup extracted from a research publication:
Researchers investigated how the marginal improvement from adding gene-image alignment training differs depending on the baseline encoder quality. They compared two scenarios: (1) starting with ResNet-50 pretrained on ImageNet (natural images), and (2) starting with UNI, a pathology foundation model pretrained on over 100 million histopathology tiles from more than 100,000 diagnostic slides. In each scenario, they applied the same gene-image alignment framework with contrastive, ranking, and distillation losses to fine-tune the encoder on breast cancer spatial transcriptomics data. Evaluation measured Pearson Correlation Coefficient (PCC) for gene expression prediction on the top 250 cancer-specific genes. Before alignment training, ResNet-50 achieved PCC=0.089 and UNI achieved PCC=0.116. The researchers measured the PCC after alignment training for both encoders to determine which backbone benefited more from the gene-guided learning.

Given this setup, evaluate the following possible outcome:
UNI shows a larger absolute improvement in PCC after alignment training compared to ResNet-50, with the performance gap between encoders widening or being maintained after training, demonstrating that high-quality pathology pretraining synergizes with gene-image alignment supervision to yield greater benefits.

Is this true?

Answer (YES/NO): YES